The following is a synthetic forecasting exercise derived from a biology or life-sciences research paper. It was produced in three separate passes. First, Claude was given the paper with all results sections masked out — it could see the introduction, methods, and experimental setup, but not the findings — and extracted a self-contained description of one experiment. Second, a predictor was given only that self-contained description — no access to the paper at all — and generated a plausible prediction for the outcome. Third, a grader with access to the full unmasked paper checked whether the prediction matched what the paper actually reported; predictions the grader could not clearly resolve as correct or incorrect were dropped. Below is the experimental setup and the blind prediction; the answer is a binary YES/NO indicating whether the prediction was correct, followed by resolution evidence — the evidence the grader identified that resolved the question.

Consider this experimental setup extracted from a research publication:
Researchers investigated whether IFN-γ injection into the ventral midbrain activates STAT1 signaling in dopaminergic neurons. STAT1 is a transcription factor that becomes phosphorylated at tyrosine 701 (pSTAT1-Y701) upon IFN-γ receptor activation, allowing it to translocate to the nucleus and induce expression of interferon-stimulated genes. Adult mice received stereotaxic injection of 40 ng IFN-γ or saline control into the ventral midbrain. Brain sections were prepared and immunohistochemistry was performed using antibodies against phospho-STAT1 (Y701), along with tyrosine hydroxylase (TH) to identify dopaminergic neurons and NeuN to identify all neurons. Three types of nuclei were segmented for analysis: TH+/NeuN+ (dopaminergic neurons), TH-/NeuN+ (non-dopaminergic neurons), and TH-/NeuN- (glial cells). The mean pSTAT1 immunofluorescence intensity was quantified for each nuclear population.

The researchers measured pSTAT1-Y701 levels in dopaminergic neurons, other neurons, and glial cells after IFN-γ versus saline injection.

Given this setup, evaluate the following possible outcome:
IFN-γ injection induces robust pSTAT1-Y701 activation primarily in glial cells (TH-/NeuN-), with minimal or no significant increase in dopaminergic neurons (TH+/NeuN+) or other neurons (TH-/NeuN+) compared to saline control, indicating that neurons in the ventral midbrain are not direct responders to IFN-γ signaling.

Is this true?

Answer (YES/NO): NO